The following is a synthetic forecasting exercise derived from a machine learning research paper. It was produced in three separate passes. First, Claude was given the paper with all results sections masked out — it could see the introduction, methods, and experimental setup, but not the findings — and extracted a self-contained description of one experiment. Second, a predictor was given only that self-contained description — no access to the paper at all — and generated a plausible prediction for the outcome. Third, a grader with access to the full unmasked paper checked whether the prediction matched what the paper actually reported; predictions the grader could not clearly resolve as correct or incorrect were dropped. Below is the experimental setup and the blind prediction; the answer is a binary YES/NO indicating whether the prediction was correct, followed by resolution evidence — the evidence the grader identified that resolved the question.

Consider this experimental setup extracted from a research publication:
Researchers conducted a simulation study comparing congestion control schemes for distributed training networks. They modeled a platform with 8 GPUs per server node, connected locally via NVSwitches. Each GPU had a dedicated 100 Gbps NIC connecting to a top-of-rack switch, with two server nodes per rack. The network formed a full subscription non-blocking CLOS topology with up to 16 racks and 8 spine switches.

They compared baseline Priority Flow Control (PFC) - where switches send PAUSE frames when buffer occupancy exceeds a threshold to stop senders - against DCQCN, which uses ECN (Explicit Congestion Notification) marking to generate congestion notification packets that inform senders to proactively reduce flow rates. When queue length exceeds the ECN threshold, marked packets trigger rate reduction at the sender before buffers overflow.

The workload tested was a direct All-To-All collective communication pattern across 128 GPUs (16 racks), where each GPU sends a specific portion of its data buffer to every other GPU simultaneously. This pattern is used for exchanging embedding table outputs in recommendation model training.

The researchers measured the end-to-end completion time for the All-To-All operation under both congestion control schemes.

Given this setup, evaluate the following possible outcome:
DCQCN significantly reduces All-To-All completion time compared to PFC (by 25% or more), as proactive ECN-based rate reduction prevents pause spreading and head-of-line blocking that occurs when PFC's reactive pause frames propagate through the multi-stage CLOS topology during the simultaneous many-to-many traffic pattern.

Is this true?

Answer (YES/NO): NO